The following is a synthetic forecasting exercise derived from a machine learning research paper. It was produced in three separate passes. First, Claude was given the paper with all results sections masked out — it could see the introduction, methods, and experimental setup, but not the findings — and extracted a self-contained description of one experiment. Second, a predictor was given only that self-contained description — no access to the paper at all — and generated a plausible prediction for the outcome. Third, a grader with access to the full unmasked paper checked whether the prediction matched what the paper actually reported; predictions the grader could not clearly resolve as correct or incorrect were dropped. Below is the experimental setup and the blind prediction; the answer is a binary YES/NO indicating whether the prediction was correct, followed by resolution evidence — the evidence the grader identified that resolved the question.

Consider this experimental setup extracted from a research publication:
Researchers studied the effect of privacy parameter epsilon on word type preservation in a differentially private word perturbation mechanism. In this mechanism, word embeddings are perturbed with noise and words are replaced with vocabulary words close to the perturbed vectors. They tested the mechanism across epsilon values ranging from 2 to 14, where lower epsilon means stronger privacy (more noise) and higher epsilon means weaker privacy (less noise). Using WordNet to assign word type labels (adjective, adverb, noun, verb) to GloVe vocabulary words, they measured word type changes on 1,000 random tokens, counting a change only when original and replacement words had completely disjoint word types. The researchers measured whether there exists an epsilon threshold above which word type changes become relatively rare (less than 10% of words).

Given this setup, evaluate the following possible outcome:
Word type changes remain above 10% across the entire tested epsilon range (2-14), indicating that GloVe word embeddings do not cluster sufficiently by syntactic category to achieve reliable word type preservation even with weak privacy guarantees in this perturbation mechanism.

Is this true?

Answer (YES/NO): NO